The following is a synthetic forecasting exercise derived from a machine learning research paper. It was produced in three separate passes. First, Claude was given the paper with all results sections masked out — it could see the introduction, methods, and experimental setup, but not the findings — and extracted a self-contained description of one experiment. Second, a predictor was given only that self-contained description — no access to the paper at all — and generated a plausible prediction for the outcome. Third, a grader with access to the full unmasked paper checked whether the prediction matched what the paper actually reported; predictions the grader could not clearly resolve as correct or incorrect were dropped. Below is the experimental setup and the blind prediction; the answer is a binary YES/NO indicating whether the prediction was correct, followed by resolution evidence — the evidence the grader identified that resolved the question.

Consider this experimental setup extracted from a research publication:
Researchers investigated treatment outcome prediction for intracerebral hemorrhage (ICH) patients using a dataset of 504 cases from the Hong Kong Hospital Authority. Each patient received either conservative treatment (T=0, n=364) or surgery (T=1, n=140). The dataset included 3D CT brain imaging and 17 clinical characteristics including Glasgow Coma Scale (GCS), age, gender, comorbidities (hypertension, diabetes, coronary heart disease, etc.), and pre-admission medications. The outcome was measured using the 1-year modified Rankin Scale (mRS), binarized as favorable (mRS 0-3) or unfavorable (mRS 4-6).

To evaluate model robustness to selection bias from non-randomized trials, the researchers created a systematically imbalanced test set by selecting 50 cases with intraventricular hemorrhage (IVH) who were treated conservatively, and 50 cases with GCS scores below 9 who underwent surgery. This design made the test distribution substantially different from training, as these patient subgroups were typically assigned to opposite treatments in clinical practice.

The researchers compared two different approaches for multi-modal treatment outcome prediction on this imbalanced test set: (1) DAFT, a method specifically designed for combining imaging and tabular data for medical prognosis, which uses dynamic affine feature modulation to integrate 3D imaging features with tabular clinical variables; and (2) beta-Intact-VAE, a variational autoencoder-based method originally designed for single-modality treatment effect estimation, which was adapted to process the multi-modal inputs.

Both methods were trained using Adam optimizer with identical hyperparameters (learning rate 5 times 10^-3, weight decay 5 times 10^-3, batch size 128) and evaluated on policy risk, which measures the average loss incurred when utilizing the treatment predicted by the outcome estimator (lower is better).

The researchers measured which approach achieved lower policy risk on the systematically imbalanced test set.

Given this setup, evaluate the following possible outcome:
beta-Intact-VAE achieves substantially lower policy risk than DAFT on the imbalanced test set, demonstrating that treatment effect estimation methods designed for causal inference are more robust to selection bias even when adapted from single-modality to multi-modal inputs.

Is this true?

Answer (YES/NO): YES